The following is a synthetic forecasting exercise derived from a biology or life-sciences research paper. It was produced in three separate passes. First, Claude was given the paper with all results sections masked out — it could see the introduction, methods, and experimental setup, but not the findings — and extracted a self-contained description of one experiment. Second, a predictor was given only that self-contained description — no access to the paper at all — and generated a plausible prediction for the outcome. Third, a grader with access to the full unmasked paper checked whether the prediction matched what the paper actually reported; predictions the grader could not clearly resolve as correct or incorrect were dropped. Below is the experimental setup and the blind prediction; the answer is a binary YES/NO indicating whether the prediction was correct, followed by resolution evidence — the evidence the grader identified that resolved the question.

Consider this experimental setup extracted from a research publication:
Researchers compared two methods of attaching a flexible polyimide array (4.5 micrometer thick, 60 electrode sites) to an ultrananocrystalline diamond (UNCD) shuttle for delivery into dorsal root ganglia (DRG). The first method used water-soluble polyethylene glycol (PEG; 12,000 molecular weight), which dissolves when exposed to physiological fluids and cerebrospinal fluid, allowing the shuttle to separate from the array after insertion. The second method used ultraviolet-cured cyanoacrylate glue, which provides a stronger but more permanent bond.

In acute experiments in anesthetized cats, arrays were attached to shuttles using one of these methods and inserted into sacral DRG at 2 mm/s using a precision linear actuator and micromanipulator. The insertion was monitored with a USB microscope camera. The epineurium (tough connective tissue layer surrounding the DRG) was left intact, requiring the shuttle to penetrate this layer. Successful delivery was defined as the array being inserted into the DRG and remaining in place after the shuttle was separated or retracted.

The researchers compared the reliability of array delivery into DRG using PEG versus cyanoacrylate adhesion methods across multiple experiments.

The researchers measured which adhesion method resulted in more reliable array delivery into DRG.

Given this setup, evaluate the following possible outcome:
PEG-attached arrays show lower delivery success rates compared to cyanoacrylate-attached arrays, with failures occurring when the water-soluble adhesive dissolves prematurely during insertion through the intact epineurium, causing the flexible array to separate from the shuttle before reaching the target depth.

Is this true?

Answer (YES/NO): YES